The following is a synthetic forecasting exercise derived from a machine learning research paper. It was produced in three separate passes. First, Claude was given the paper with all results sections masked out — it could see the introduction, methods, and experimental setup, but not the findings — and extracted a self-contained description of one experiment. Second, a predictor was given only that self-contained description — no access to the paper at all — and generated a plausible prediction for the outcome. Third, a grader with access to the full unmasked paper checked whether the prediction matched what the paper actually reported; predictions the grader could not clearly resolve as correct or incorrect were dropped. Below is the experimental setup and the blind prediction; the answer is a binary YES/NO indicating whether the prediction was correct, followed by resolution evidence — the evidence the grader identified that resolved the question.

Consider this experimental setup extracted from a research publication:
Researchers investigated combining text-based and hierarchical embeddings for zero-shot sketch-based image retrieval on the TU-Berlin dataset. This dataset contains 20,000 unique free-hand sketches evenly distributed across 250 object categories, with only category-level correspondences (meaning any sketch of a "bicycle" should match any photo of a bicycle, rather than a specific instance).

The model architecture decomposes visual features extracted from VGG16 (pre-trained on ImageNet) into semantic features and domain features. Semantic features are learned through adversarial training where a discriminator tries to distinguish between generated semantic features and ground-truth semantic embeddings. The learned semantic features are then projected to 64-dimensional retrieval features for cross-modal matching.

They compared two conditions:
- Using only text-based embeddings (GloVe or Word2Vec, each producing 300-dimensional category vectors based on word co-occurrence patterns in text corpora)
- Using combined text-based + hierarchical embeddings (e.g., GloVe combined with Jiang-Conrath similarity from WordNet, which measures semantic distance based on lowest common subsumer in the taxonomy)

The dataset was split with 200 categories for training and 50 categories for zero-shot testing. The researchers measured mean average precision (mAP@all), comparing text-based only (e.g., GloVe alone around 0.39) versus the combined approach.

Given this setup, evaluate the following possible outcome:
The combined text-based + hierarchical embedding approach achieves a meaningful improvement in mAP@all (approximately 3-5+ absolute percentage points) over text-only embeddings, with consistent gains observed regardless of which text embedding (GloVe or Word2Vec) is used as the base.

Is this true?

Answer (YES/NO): YES